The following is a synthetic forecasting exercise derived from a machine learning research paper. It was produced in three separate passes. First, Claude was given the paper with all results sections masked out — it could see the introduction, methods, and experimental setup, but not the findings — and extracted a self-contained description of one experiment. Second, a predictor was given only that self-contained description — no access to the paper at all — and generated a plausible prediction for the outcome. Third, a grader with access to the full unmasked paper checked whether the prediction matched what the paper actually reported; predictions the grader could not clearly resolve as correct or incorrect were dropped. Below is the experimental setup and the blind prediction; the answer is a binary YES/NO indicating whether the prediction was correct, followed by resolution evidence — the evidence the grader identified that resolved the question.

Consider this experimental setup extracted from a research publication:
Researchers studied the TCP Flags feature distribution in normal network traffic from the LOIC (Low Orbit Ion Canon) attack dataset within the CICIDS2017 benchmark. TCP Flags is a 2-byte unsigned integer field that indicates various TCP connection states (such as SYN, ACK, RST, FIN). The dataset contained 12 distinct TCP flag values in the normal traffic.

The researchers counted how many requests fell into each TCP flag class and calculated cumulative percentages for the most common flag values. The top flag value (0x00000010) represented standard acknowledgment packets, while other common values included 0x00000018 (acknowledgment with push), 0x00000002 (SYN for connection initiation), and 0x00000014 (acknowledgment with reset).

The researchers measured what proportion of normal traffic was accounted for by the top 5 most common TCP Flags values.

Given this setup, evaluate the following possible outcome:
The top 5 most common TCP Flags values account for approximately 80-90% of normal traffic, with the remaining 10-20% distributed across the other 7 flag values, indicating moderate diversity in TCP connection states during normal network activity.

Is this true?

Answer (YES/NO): NO